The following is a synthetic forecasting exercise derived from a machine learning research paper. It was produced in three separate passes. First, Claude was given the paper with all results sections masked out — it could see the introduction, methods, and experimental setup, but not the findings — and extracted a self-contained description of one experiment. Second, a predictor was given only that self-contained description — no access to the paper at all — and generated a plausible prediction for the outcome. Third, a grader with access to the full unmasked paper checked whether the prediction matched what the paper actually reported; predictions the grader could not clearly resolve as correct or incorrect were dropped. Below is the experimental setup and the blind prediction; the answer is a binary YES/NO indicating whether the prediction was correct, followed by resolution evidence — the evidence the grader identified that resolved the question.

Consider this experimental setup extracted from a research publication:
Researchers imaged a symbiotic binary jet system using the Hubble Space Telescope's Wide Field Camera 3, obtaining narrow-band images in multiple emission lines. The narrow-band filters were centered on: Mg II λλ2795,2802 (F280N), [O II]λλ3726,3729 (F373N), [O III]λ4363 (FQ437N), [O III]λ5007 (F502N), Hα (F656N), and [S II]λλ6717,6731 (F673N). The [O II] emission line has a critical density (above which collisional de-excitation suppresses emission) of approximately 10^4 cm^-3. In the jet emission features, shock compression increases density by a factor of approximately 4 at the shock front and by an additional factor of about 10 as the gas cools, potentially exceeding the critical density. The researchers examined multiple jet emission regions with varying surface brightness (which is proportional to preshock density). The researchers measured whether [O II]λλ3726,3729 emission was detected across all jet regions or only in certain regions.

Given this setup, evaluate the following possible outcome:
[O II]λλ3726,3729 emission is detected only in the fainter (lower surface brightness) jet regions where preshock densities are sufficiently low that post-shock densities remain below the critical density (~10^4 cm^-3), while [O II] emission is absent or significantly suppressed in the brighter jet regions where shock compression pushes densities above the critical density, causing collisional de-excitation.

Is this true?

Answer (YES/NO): NO